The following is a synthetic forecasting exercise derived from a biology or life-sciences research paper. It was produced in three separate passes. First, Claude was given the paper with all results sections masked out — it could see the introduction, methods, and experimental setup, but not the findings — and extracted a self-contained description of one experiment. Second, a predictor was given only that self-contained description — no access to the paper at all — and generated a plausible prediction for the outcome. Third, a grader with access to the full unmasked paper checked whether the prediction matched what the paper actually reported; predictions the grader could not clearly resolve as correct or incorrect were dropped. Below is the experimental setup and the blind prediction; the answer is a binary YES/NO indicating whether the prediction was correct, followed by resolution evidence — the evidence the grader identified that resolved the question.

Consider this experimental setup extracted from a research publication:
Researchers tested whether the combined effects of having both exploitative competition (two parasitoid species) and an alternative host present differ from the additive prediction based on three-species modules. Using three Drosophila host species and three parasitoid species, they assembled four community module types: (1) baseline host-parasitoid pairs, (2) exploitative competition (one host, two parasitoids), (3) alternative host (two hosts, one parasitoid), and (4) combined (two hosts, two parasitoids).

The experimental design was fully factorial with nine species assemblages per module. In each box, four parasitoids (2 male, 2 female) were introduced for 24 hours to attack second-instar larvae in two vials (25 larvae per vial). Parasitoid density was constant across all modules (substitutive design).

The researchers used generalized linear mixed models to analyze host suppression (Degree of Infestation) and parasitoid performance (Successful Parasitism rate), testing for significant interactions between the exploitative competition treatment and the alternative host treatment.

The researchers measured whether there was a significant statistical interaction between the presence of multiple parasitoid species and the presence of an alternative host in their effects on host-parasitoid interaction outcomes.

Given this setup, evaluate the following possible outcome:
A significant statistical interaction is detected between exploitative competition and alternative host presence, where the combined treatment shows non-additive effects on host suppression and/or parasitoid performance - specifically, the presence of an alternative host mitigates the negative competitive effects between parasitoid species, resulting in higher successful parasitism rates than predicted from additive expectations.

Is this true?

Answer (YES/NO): NO